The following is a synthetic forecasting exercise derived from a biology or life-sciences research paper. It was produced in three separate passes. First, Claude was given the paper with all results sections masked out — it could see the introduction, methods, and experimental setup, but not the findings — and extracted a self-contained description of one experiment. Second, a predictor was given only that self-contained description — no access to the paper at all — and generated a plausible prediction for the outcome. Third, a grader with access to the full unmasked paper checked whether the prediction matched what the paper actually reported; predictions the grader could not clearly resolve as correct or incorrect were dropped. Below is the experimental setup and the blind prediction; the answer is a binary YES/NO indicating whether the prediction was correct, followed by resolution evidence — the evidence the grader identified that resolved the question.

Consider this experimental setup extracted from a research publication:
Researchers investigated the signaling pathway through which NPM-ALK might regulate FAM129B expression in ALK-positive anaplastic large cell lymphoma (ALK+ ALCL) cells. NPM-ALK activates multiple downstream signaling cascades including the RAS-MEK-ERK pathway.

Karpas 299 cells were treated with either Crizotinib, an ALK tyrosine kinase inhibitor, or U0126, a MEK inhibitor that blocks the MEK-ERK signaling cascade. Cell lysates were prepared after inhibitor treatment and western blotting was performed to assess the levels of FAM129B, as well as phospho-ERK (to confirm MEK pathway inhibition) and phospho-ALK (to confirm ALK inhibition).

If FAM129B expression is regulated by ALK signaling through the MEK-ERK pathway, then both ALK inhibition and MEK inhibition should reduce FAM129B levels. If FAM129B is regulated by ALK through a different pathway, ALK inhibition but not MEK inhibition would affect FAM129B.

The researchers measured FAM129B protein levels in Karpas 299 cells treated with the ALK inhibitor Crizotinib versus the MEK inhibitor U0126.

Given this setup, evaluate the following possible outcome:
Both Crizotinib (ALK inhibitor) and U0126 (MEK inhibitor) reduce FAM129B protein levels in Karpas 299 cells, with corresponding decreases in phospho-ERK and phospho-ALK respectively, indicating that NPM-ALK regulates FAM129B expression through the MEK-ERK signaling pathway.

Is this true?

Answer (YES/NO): NO